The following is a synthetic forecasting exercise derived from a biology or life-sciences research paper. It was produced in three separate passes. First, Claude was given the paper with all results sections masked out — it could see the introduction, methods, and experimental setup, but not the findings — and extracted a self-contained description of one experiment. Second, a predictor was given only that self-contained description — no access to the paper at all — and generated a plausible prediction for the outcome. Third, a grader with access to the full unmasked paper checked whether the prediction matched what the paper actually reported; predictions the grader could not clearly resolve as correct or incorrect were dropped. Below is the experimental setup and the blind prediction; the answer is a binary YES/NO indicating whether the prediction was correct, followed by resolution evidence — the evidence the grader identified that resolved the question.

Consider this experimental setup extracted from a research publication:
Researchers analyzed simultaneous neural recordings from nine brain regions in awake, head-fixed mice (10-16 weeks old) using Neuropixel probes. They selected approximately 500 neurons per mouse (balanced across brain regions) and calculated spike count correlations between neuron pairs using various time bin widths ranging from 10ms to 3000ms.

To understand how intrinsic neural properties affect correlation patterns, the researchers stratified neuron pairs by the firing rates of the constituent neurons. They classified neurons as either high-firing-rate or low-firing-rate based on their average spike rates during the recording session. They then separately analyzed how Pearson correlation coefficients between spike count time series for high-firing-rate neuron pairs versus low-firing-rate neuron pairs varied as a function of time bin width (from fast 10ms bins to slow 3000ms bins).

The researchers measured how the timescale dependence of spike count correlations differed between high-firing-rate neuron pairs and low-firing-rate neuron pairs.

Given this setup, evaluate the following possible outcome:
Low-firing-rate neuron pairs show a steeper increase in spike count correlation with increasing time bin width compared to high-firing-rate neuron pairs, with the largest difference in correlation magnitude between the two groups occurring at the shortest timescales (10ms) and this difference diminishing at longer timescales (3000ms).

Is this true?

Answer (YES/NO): NO